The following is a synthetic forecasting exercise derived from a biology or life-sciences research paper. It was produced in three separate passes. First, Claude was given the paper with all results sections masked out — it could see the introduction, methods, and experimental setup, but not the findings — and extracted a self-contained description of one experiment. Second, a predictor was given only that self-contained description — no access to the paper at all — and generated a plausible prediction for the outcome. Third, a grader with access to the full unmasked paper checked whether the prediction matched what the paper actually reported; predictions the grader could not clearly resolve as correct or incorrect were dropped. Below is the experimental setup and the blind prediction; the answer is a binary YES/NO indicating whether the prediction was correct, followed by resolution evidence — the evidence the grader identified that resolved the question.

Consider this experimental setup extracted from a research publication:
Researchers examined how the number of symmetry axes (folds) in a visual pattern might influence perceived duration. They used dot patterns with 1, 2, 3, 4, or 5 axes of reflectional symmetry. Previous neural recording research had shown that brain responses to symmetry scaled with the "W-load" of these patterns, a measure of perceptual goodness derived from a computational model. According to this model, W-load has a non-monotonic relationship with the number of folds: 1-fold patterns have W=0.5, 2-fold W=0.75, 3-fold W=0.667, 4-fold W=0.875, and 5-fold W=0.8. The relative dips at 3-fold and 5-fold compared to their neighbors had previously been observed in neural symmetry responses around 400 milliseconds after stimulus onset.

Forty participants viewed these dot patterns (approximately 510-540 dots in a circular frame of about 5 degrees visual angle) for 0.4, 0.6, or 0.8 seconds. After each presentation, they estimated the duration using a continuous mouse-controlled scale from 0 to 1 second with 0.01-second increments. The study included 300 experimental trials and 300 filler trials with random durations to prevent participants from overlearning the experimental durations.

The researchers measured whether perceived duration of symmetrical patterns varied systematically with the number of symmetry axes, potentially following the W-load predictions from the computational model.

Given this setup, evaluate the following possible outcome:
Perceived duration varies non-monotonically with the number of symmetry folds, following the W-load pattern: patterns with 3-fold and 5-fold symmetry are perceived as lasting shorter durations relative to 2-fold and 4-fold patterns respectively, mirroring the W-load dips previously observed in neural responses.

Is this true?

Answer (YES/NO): NO